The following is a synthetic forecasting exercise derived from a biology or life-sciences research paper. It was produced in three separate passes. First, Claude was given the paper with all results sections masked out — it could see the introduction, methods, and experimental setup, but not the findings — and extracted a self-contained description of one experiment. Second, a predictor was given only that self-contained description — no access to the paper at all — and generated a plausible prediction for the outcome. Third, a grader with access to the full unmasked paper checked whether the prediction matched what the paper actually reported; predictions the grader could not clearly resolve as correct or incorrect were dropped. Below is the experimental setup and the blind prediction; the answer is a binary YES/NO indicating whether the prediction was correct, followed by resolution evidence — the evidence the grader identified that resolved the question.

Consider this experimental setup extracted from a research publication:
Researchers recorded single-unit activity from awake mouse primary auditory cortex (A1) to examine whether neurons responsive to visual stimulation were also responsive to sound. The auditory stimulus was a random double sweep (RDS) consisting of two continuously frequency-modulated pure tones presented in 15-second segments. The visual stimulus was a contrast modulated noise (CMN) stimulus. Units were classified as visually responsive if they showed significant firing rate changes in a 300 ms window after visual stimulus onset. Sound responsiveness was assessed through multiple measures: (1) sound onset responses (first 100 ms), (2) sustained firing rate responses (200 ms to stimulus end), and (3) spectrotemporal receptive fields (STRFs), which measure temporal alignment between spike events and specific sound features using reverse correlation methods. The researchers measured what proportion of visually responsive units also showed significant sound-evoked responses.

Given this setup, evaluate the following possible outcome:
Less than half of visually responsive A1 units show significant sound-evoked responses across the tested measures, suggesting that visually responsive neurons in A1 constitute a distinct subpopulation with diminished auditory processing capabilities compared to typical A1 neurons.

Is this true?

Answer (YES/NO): NO